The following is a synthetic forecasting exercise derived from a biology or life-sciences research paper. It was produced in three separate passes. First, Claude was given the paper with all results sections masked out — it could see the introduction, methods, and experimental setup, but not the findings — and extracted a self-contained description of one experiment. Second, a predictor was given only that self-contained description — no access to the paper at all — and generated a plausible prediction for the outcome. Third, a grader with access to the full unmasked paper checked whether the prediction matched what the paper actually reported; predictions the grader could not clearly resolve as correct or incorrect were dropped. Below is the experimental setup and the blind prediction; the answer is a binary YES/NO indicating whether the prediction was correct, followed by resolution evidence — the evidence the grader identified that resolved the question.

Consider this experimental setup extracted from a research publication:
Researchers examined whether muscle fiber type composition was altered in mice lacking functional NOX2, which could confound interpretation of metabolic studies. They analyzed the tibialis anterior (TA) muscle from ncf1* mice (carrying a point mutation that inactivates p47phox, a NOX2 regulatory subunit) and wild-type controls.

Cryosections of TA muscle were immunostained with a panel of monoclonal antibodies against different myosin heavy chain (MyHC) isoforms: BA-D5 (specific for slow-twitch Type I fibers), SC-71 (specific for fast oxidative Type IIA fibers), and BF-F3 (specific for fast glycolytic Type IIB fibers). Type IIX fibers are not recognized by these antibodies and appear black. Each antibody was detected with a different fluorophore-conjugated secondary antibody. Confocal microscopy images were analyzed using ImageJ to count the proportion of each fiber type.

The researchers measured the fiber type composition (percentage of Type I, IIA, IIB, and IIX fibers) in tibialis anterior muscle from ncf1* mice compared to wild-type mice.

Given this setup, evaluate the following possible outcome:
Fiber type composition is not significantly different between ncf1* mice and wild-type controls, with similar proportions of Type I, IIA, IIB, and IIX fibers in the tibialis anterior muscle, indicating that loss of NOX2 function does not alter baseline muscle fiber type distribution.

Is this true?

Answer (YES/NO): YES